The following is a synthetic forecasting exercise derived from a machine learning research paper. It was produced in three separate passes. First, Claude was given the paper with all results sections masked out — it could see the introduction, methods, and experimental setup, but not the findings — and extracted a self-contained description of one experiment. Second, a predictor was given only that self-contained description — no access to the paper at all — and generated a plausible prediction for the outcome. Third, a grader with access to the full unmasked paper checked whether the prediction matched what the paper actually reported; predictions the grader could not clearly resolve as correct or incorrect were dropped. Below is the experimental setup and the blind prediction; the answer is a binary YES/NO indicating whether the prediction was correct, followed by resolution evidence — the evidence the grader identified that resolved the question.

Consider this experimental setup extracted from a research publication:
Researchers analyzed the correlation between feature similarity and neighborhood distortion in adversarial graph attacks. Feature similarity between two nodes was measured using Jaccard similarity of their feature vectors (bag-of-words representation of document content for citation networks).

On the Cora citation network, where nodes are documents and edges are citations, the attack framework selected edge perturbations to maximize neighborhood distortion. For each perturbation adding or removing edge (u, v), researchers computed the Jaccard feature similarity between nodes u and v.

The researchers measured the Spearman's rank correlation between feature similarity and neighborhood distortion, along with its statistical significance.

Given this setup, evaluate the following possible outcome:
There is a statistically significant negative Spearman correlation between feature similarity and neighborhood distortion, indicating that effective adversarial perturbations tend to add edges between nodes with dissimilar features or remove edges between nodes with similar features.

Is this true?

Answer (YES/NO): YES